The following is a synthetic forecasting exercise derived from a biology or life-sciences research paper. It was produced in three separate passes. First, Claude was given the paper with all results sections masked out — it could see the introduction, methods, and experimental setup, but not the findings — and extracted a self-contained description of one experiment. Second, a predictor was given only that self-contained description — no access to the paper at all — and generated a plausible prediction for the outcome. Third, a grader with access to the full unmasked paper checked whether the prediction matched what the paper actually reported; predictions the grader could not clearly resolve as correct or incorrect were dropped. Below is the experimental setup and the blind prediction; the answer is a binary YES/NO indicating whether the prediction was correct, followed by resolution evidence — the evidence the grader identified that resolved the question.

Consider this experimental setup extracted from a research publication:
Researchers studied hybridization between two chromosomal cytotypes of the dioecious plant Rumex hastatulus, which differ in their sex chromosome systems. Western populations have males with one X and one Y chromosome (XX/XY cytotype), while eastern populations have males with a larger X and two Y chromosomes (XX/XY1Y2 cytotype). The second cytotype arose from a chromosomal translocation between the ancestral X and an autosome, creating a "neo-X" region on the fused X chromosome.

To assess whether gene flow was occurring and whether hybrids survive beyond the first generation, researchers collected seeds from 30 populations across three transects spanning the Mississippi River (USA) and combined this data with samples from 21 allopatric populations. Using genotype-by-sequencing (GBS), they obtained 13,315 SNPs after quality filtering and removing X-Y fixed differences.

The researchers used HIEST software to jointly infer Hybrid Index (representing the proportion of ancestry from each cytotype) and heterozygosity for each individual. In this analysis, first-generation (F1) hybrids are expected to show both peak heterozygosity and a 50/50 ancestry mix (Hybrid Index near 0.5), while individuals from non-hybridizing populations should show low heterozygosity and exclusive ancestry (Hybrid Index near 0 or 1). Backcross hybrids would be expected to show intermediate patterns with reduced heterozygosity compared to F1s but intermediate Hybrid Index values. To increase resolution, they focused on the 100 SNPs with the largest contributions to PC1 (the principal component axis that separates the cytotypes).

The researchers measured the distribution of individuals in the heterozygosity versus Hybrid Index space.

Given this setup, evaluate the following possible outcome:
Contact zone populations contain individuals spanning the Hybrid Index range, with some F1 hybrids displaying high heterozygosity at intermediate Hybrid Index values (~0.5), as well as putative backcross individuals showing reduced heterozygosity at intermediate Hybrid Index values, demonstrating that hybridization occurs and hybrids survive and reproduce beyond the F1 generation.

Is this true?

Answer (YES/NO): NO